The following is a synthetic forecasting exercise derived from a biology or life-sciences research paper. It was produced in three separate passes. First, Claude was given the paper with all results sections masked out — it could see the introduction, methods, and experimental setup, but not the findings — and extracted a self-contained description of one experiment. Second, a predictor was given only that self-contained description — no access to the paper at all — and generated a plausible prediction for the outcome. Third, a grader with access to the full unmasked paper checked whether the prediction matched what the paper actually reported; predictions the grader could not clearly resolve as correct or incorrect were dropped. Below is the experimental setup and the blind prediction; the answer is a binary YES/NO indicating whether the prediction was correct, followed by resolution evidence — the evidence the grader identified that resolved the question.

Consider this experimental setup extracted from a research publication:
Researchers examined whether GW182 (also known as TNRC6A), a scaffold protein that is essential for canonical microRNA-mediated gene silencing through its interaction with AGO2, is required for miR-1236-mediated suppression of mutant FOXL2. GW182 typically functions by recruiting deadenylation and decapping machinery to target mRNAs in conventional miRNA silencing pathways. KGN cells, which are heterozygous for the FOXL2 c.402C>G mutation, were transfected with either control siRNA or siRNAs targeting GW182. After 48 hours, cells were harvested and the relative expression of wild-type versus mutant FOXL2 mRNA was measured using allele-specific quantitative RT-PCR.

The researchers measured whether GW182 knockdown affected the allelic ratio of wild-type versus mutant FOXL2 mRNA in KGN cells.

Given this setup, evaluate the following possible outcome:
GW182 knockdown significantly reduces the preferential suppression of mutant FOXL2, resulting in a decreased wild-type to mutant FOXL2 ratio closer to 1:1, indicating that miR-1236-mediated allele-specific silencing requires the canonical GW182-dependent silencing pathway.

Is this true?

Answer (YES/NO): NO